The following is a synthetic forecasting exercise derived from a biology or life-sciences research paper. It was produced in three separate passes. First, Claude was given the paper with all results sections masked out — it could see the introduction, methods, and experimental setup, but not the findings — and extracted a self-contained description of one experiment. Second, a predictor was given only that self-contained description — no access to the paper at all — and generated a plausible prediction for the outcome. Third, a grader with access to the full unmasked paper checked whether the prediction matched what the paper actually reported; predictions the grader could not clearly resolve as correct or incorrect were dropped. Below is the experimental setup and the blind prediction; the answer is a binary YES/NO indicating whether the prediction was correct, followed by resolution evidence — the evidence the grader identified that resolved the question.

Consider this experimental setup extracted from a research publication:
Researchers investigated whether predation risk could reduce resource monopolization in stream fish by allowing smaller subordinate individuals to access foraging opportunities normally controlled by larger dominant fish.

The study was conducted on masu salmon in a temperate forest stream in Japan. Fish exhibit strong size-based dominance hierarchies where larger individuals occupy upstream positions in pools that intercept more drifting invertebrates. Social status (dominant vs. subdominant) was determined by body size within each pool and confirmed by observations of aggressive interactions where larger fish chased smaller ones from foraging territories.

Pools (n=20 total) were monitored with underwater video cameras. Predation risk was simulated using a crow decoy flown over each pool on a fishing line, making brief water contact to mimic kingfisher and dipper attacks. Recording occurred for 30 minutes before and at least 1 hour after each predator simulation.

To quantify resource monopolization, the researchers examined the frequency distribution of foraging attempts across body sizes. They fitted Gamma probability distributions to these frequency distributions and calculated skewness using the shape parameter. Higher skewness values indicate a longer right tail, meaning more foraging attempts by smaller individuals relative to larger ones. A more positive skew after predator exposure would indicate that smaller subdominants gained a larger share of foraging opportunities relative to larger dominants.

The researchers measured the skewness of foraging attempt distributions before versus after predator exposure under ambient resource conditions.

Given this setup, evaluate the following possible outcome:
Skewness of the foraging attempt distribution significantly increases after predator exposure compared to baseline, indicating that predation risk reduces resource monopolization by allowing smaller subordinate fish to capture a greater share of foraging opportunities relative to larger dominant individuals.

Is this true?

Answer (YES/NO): NO